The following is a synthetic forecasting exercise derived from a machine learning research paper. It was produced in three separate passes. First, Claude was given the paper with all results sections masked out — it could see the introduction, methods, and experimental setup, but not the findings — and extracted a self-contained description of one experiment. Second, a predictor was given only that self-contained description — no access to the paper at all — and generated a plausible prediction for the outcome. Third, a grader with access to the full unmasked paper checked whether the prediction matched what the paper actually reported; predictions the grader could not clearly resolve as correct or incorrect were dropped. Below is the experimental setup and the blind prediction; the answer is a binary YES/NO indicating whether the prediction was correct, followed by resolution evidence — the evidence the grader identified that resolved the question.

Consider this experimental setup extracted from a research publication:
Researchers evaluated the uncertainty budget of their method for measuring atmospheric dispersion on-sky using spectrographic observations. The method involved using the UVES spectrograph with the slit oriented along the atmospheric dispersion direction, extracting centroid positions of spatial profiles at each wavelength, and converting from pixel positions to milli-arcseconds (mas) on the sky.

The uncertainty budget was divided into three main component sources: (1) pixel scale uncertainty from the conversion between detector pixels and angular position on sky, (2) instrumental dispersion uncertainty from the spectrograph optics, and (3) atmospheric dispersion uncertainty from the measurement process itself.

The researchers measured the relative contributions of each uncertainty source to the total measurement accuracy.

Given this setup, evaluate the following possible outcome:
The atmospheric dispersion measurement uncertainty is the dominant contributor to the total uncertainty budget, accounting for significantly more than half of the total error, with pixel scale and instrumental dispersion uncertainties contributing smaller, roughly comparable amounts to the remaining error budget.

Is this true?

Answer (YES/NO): NO